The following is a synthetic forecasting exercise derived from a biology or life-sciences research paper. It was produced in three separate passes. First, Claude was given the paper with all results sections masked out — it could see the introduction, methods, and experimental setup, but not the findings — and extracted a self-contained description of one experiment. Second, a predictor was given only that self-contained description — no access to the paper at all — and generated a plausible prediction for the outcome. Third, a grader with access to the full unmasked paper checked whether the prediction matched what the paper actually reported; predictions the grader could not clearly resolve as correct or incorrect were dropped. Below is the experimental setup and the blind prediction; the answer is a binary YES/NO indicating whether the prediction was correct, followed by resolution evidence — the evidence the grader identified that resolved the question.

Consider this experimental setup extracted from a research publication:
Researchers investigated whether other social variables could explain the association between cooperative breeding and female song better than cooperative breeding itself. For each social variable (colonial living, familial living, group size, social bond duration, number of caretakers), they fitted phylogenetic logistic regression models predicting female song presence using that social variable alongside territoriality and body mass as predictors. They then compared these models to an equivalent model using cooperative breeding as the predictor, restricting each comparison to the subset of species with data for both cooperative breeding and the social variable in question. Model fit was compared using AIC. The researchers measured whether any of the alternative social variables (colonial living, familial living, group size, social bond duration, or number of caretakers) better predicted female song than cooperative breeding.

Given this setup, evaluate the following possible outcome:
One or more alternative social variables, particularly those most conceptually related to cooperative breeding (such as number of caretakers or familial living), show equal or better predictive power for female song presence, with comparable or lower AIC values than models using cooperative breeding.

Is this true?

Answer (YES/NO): YES